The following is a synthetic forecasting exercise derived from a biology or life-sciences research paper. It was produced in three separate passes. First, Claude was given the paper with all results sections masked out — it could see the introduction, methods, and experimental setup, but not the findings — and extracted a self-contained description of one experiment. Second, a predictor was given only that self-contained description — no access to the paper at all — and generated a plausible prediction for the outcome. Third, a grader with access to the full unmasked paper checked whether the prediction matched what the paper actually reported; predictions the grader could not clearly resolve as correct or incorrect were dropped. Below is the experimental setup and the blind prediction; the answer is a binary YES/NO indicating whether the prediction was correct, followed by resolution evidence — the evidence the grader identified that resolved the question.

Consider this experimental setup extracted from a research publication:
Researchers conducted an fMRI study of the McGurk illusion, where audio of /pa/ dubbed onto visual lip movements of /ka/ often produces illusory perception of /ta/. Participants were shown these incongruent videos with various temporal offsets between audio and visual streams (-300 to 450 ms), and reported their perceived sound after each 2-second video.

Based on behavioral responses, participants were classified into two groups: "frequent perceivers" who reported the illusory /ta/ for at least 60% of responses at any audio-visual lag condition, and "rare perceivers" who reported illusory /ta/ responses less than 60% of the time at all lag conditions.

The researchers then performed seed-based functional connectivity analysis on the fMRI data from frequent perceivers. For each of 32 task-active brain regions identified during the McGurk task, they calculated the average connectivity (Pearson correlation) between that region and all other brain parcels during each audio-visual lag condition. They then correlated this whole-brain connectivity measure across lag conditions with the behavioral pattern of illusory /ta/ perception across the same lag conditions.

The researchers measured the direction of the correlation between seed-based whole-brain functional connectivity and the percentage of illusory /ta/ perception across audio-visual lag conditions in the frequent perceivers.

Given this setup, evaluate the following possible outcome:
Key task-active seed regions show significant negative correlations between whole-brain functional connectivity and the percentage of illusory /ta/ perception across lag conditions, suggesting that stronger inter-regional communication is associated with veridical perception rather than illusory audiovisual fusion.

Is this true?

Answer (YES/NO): YES